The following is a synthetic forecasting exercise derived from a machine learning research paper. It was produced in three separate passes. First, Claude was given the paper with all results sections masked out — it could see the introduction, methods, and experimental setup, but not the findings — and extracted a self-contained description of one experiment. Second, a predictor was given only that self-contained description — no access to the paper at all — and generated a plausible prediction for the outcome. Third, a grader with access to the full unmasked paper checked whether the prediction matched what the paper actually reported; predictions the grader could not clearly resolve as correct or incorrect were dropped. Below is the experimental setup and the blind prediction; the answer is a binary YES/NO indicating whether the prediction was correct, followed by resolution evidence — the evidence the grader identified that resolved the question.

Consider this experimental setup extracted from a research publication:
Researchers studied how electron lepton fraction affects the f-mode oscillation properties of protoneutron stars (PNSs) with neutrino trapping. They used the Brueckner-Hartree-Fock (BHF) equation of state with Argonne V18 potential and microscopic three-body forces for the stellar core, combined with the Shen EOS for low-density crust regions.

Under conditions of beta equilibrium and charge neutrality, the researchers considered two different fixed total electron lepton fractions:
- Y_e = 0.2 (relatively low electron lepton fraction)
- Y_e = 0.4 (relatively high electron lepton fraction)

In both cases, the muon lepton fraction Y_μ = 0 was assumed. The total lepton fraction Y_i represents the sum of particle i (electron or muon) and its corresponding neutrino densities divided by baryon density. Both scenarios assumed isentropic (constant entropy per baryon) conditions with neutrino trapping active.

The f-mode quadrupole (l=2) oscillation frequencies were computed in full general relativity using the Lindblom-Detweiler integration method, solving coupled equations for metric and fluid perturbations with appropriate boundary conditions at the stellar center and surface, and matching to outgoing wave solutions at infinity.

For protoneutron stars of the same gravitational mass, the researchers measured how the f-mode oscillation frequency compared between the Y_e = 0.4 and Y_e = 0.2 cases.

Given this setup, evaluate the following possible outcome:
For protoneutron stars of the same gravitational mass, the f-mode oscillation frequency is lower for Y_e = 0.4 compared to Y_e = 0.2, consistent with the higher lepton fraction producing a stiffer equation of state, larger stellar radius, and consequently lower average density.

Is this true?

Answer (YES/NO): NO